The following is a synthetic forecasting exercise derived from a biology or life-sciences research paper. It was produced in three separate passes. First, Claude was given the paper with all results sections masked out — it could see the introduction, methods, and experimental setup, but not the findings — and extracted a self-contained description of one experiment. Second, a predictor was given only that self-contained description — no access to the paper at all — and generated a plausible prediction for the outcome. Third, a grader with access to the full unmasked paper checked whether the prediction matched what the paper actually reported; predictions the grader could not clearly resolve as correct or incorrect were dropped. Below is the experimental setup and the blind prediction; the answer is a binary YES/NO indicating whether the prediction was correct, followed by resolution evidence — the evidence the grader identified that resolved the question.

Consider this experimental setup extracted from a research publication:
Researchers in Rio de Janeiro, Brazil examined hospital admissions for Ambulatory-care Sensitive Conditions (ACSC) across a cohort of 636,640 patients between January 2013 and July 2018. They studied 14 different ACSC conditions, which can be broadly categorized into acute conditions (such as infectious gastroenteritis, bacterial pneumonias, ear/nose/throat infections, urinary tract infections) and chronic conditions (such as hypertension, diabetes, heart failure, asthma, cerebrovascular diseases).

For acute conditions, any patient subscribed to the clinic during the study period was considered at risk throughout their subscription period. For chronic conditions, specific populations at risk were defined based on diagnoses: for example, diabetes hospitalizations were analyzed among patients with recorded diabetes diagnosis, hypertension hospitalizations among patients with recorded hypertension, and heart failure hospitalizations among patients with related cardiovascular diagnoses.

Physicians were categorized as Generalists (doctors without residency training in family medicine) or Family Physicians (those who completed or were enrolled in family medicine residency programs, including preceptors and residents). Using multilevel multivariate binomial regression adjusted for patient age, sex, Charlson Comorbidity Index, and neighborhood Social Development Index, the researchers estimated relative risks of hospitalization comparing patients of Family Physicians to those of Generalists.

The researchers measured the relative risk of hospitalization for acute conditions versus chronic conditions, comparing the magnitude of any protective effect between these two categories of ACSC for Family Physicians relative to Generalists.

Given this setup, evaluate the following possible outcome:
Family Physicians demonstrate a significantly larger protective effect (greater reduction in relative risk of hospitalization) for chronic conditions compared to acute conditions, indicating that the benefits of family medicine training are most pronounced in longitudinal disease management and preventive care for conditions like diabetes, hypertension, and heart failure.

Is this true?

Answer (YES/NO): NO